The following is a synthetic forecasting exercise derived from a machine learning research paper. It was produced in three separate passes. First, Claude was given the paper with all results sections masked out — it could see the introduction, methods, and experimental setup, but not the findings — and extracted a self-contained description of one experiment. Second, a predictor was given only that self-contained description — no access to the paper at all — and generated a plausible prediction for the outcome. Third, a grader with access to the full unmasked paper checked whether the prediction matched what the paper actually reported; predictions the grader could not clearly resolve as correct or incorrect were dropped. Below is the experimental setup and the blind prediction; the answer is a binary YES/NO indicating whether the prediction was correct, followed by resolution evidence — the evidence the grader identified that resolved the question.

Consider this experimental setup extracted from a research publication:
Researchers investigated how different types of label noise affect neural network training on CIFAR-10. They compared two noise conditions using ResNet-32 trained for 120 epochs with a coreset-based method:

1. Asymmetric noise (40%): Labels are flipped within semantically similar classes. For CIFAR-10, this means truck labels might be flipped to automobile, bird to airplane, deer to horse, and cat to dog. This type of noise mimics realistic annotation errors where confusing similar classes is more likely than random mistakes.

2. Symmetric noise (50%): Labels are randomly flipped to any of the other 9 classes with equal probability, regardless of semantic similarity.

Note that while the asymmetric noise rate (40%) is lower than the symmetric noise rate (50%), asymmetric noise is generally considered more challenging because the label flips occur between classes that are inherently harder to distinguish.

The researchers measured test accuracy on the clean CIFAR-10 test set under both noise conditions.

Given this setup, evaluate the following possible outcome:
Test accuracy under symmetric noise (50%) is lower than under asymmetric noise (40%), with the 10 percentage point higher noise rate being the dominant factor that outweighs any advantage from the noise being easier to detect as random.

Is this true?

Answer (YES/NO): YES